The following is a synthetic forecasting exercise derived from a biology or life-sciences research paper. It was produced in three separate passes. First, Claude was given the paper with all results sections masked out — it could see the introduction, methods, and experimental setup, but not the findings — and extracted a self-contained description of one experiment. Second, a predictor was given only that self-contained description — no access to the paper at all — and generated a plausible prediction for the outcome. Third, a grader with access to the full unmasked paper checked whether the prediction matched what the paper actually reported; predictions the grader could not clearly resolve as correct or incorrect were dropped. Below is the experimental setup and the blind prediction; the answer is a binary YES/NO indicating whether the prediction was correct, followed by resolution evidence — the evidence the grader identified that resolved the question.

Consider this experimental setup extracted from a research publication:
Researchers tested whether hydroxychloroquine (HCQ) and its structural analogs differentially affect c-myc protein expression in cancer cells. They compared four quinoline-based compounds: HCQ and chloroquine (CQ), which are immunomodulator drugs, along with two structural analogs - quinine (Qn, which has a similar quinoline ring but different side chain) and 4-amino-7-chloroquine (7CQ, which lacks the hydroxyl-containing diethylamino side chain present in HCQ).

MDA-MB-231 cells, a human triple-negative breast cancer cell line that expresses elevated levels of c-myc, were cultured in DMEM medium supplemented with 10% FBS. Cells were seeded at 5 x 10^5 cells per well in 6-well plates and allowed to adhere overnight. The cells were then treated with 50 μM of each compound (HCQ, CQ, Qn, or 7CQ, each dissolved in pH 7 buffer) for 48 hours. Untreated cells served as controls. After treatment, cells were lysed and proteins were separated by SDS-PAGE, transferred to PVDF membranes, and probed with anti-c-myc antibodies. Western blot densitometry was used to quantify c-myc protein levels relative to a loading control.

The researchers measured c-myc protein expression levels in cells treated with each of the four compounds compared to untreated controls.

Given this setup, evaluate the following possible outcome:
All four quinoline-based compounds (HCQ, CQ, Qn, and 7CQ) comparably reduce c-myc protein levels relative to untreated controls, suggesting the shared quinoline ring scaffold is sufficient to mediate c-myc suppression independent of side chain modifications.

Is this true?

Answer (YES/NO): NO